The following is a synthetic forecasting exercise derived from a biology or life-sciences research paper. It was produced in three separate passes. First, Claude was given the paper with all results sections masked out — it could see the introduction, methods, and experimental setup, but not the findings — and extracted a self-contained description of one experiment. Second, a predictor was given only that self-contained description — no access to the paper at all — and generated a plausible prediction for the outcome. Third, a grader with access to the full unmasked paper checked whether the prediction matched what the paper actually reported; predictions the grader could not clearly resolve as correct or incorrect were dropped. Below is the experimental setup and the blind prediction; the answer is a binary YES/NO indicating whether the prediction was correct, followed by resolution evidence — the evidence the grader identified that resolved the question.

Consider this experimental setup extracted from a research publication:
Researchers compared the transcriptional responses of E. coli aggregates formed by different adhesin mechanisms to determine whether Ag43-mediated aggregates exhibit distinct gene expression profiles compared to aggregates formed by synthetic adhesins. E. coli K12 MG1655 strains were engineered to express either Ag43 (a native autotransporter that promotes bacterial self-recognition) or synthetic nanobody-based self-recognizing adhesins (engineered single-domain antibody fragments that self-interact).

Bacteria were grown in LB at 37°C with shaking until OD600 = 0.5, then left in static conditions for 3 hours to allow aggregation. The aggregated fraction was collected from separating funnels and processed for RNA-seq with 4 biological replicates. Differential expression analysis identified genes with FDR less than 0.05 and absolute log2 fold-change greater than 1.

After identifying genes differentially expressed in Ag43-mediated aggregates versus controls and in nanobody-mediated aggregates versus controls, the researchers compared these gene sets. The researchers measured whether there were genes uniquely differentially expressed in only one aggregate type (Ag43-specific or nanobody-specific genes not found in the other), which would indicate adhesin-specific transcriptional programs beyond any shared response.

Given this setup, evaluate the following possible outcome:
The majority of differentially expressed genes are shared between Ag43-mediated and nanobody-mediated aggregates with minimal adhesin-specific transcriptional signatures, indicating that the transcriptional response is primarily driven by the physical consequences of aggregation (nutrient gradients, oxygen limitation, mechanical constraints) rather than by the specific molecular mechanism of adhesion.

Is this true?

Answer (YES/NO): NO